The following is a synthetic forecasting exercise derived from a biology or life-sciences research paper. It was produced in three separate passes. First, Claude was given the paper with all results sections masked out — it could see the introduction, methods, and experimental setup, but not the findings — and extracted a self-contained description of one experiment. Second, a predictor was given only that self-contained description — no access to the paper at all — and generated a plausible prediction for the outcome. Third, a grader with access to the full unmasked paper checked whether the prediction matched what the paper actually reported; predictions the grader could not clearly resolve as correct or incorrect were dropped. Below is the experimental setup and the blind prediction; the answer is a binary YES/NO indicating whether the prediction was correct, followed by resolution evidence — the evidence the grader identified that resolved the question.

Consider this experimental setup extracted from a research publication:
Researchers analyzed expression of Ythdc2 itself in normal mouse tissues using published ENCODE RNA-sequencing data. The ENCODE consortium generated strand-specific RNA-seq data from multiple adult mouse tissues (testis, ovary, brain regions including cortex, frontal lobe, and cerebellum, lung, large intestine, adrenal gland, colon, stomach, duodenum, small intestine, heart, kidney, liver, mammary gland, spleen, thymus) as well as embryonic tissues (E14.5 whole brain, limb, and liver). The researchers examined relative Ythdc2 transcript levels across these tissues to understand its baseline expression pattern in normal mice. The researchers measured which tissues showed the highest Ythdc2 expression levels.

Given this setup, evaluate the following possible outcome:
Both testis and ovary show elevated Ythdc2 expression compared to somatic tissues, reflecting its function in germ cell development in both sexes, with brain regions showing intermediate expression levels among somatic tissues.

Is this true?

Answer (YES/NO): NO